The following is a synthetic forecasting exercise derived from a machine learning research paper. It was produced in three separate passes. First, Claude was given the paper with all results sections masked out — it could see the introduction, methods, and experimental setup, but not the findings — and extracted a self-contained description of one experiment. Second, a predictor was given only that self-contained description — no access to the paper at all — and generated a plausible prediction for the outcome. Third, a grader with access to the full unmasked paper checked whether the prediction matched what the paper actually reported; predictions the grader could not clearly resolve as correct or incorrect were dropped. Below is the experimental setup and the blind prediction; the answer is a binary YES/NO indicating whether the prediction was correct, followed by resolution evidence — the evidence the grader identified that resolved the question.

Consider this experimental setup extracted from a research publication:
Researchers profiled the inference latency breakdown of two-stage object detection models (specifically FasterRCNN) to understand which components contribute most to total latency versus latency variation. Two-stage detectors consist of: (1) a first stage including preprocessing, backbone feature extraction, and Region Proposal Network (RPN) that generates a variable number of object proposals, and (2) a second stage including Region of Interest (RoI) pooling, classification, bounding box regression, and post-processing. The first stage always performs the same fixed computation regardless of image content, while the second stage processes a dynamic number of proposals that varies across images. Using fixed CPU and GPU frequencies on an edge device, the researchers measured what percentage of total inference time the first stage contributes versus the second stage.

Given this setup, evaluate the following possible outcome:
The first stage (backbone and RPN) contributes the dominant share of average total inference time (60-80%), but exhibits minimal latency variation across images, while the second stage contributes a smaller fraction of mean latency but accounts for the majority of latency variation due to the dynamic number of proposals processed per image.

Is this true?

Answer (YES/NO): YES